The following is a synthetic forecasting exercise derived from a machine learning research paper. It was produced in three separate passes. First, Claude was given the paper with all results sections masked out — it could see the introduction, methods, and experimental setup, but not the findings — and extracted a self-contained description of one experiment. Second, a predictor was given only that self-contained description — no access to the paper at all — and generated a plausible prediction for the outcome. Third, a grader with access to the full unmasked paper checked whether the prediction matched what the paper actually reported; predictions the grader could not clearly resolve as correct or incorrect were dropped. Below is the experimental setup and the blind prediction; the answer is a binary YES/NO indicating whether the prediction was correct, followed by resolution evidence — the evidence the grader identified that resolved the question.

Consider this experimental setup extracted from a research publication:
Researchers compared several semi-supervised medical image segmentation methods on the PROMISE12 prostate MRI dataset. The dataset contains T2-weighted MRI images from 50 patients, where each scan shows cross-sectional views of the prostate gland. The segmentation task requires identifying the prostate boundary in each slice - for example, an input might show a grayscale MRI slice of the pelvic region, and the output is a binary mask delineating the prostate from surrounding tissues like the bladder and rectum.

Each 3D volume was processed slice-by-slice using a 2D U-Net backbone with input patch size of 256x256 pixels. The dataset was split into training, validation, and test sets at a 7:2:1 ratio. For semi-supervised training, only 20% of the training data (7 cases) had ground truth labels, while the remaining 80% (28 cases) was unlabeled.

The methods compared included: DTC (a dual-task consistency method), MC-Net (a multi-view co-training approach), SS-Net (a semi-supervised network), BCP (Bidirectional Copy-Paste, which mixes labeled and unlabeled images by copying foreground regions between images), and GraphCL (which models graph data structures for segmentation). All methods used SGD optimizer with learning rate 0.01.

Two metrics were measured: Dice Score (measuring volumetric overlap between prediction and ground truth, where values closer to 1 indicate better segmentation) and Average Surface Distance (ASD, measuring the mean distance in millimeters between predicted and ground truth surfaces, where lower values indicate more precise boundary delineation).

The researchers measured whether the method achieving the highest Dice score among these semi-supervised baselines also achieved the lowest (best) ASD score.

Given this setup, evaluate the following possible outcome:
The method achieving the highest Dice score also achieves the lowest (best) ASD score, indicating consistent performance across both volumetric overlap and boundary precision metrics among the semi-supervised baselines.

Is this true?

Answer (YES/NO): NO